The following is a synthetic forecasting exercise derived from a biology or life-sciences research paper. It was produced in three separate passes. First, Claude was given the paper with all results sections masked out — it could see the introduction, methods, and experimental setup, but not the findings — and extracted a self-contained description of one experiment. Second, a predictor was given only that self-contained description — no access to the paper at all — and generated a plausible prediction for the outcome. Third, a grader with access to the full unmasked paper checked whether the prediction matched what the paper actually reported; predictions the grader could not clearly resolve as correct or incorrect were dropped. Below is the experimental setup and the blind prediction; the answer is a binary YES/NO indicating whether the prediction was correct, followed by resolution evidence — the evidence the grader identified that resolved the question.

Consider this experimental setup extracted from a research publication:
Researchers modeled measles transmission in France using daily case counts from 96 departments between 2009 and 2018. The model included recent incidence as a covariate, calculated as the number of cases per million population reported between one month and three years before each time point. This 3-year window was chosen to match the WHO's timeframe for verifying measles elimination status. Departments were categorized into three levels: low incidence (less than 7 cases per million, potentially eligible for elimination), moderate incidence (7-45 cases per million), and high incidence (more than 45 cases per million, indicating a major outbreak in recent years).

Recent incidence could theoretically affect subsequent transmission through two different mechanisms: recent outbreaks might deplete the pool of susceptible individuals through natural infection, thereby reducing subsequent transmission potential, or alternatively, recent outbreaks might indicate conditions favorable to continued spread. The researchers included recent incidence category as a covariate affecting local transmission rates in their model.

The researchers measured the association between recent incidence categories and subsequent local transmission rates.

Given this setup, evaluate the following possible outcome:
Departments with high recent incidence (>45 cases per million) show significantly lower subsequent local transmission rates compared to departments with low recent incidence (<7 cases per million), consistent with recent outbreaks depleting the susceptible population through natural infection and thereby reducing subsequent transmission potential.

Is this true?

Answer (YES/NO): YES